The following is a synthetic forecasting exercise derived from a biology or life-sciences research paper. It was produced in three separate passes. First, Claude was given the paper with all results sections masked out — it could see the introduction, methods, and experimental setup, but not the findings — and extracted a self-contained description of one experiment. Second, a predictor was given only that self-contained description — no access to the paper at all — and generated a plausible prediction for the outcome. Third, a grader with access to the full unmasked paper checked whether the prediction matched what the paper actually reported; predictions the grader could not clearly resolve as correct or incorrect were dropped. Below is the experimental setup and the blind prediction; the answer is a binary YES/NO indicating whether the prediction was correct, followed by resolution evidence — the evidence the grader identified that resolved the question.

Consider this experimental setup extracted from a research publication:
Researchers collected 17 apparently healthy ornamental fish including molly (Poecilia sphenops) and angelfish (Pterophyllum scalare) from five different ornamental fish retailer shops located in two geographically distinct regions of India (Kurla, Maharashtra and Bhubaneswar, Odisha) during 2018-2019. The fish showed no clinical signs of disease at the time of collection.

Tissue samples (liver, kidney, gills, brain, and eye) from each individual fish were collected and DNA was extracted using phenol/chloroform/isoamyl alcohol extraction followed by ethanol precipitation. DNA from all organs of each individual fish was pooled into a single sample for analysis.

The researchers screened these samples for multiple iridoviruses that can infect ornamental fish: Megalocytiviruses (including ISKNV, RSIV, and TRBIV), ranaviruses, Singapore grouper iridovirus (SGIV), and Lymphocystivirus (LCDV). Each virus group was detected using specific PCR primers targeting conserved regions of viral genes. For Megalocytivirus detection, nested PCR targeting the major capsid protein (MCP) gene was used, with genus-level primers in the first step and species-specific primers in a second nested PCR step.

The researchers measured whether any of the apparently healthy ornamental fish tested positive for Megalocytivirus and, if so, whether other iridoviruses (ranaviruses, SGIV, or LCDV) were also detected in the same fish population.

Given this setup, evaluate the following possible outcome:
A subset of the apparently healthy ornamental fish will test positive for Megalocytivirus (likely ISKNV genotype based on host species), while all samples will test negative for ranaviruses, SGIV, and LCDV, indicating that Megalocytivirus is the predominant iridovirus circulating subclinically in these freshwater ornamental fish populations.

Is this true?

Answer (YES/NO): YES